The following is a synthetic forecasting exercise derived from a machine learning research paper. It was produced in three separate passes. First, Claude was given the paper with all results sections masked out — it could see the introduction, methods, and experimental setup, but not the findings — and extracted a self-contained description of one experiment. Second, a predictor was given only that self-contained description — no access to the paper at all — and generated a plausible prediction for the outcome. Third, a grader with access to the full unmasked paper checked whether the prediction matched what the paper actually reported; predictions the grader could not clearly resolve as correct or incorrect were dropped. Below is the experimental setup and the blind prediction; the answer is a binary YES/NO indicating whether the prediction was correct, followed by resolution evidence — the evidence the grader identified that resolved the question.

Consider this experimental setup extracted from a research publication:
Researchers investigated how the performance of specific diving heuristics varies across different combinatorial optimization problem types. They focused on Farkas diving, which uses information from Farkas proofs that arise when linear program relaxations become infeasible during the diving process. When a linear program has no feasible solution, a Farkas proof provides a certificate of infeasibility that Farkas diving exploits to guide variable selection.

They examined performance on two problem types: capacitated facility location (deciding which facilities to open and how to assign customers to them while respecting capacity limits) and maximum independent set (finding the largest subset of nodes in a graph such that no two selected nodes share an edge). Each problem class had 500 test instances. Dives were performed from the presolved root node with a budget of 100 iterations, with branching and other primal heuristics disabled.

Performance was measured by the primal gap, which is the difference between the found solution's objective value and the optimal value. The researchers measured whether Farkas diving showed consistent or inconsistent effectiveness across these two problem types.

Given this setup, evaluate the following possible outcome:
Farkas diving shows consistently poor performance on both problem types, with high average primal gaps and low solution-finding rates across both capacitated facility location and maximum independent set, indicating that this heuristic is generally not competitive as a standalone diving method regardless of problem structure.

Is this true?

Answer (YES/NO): NO